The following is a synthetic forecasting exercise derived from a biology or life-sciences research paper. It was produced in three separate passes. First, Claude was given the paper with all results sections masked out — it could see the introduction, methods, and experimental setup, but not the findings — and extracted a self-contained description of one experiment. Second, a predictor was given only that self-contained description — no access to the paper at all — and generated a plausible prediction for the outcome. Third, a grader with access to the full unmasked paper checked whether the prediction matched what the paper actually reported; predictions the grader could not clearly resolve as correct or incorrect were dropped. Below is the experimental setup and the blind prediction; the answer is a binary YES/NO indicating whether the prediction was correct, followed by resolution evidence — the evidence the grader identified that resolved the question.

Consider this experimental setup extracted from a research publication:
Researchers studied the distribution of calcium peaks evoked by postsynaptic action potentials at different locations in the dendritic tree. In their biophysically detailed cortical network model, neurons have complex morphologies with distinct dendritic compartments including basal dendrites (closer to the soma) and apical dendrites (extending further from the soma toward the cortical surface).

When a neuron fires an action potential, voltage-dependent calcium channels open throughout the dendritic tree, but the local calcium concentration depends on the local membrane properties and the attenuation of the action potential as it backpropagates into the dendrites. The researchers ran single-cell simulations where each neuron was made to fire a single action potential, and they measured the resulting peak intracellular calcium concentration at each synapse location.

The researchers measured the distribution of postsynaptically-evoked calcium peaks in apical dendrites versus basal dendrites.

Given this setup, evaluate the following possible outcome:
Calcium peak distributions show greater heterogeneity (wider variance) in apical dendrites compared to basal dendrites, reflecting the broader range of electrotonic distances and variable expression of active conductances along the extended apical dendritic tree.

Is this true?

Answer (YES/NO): YES